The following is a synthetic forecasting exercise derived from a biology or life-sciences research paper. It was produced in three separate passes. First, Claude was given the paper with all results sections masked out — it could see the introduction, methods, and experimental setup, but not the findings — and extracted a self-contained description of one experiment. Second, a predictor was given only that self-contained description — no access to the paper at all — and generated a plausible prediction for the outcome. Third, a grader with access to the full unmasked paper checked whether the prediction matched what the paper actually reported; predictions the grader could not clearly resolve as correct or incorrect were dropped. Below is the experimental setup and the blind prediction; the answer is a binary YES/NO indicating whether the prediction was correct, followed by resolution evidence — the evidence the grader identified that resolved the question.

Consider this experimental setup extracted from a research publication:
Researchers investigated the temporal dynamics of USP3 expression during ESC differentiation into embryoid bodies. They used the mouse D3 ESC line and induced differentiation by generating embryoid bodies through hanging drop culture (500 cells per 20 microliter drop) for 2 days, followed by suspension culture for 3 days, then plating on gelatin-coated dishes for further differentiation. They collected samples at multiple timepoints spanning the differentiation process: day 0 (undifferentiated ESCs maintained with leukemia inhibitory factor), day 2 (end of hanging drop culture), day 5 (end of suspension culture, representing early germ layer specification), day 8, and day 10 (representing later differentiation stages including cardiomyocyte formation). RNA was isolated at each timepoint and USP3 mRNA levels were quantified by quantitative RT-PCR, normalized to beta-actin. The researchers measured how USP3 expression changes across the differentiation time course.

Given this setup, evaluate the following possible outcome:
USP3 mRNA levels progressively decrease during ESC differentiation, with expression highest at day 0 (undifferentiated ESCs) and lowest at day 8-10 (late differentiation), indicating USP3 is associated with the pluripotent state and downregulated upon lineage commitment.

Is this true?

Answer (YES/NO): NO